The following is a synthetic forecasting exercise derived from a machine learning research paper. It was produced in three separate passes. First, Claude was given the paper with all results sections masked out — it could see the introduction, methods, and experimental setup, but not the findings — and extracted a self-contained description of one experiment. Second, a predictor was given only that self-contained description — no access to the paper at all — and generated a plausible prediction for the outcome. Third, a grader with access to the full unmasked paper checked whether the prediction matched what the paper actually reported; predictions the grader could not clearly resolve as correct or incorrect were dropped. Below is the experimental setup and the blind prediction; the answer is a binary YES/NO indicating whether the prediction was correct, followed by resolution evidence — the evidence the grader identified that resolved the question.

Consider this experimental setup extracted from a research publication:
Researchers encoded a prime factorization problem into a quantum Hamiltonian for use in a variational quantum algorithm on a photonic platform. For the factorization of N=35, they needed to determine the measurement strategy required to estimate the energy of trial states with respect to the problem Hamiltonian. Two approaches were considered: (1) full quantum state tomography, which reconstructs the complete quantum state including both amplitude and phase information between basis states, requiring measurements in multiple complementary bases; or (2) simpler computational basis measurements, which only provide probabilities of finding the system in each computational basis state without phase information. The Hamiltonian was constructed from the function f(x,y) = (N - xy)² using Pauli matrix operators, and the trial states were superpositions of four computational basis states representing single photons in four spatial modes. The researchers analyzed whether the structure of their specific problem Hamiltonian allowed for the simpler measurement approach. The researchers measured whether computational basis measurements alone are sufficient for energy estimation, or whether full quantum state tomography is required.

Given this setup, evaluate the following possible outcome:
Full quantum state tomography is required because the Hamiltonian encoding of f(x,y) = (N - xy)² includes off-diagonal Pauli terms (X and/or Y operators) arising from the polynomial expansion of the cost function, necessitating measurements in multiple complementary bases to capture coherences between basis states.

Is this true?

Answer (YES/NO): NO